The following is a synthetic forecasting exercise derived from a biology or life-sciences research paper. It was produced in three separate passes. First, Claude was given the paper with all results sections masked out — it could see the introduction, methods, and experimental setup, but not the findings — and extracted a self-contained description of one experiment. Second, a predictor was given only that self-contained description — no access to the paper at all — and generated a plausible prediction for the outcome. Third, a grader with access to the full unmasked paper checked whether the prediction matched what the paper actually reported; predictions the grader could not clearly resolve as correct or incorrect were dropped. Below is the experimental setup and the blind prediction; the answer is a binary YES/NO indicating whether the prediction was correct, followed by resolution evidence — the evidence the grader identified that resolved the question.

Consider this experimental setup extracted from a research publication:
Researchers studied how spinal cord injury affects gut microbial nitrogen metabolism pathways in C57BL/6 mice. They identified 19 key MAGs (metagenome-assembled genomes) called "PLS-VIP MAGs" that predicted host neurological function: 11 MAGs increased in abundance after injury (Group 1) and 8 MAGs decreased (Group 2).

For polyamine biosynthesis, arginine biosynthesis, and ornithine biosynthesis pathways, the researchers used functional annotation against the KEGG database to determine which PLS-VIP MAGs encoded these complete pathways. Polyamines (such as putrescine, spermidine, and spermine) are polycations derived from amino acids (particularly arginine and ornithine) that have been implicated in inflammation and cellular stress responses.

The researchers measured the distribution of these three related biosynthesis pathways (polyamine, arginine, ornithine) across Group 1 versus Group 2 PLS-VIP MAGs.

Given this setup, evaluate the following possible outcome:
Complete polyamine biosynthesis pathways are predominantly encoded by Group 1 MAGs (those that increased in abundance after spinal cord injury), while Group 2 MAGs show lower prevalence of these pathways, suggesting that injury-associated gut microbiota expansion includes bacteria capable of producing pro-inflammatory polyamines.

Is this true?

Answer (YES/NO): YES